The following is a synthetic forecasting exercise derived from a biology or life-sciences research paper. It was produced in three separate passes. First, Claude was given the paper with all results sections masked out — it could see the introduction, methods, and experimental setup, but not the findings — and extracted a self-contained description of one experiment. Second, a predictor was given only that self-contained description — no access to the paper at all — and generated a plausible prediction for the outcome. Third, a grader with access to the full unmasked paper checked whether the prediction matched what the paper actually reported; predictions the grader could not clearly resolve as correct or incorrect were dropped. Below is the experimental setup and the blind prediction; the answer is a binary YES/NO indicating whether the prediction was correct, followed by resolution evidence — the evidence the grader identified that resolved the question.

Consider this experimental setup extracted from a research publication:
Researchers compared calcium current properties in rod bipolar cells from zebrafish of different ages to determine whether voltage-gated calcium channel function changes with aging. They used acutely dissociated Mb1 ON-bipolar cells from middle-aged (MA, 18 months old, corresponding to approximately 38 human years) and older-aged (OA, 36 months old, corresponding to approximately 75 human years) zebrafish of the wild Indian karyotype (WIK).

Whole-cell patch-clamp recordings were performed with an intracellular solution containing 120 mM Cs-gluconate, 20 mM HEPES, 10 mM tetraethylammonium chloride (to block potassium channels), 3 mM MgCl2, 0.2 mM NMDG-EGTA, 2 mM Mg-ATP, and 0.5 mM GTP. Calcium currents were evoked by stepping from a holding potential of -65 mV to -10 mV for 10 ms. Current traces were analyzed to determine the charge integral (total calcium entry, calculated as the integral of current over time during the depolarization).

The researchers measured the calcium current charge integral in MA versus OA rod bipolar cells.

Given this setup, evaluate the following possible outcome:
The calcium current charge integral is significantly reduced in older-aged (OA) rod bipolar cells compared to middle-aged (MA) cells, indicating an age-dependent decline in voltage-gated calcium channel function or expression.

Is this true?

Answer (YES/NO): NO